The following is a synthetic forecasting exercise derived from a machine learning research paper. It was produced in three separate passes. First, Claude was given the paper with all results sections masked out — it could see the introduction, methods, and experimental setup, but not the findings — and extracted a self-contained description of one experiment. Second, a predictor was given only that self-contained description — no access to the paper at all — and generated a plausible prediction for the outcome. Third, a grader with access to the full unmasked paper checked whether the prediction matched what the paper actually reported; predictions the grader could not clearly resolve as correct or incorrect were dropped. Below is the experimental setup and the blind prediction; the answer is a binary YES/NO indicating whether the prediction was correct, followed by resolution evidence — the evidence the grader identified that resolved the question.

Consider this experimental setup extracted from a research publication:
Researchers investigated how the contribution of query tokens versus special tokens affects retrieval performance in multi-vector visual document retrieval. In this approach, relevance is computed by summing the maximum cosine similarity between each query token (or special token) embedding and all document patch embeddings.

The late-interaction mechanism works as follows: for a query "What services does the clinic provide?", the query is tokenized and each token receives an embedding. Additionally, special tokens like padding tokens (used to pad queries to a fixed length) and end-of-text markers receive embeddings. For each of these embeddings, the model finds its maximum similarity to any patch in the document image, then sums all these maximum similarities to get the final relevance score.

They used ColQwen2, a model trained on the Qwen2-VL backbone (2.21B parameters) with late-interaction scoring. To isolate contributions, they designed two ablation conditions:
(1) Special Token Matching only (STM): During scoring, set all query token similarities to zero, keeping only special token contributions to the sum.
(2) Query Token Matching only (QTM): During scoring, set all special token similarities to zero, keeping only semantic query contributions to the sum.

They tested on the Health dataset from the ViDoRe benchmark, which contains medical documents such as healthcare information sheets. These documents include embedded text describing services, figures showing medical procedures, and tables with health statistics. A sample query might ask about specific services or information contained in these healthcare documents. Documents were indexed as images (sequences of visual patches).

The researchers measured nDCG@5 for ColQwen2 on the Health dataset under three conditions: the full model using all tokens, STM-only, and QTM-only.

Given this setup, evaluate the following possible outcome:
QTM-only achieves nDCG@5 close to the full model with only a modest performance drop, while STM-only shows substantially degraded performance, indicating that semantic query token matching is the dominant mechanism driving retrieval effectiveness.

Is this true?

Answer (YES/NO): YES